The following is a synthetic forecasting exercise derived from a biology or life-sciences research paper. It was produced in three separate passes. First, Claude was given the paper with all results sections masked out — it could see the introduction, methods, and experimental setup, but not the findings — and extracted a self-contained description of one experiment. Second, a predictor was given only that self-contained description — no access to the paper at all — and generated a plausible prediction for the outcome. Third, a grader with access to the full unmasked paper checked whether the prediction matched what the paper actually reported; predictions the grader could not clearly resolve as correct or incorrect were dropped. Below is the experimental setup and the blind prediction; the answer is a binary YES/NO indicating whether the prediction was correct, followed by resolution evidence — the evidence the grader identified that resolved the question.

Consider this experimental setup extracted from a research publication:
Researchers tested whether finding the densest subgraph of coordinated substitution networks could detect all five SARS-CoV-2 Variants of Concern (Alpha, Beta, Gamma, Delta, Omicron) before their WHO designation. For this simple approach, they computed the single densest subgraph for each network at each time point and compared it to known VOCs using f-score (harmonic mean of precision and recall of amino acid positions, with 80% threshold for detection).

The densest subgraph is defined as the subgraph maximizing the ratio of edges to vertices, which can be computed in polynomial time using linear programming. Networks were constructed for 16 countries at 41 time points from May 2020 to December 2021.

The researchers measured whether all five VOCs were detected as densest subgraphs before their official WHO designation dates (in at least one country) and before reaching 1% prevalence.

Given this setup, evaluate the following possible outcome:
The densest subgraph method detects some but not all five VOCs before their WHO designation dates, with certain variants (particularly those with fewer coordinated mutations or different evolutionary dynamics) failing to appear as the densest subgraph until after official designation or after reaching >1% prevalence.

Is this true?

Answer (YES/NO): NO